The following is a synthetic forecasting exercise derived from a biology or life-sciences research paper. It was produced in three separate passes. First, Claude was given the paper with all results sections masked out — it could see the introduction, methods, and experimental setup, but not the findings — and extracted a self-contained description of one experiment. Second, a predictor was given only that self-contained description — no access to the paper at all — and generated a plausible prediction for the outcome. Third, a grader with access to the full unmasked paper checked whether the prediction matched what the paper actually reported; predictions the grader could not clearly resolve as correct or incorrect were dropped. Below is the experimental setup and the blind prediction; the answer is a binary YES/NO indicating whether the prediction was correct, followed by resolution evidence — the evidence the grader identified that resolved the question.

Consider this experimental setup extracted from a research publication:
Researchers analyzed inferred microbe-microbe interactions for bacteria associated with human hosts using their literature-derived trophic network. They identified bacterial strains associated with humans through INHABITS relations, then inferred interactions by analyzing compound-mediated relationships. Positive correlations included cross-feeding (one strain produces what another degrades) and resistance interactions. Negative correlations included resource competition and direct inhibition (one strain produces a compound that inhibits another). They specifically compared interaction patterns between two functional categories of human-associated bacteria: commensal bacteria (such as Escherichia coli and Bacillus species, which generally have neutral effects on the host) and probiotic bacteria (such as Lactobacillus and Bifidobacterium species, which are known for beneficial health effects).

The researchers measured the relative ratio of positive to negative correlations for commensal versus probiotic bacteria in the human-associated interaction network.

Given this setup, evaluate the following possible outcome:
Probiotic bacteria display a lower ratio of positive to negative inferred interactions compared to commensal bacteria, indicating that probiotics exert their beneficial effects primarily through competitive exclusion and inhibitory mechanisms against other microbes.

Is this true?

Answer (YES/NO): YES